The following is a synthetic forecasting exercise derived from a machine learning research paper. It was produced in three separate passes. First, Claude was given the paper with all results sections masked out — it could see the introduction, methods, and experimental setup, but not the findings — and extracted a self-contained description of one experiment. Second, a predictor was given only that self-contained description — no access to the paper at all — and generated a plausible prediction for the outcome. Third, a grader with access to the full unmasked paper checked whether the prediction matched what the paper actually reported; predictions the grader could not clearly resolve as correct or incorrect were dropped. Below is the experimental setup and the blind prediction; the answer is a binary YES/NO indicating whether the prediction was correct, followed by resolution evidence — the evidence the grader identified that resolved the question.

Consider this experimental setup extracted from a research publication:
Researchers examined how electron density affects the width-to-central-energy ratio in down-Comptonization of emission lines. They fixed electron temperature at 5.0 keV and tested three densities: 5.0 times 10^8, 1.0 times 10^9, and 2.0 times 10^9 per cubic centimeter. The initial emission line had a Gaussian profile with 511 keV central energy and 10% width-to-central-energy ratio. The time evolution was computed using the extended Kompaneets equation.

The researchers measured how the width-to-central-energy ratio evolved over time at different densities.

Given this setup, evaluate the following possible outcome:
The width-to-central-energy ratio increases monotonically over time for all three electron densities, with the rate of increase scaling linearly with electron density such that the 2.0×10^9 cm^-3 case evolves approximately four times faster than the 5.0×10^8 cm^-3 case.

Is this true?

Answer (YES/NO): NO